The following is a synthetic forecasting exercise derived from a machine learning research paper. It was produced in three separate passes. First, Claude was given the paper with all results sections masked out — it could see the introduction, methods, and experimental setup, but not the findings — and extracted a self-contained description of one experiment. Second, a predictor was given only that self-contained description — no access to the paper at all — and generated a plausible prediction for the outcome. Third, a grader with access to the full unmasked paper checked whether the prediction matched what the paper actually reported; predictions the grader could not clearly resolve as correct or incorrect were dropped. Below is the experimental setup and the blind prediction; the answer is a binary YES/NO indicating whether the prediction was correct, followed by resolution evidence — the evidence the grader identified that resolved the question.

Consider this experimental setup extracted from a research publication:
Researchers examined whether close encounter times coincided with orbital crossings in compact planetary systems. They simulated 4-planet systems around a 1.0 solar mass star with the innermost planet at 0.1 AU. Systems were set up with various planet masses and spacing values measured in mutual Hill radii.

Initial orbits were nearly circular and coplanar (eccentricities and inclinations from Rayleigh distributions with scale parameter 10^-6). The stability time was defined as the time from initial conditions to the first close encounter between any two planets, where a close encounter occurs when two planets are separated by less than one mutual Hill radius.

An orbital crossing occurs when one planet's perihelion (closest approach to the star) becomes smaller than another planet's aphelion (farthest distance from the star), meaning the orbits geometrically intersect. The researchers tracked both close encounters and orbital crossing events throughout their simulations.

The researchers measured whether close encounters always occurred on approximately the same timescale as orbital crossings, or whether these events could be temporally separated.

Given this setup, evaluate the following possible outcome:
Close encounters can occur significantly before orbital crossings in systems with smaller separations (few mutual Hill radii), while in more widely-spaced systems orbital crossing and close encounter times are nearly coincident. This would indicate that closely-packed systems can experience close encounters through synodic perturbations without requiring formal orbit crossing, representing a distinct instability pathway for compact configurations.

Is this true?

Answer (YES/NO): NO